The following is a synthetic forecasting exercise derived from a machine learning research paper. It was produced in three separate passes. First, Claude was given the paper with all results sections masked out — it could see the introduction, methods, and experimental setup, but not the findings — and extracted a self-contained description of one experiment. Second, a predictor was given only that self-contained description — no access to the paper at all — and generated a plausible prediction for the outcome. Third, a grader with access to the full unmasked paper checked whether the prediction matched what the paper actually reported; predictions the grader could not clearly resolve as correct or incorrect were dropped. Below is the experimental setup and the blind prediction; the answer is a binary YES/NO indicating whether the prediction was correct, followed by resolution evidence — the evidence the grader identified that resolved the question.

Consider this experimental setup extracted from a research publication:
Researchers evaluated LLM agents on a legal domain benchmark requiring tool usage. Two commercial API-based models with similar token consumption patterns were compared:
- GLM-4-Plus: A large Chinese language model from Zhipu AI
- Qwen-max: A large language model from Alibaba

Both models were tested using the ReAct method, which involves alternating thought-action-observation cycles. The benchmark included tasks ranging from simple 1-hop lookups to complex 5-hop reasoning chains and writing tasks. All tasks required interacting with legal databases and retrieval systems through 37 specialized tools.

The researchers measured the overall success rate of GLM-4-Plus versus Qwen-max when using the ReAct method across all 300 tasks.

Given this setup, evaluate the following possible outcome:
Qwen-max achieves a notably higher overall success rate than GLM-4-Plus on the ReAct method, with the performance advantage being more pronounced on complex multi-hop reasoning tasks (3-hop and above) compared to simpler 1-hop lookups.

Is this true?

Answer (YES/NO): NO